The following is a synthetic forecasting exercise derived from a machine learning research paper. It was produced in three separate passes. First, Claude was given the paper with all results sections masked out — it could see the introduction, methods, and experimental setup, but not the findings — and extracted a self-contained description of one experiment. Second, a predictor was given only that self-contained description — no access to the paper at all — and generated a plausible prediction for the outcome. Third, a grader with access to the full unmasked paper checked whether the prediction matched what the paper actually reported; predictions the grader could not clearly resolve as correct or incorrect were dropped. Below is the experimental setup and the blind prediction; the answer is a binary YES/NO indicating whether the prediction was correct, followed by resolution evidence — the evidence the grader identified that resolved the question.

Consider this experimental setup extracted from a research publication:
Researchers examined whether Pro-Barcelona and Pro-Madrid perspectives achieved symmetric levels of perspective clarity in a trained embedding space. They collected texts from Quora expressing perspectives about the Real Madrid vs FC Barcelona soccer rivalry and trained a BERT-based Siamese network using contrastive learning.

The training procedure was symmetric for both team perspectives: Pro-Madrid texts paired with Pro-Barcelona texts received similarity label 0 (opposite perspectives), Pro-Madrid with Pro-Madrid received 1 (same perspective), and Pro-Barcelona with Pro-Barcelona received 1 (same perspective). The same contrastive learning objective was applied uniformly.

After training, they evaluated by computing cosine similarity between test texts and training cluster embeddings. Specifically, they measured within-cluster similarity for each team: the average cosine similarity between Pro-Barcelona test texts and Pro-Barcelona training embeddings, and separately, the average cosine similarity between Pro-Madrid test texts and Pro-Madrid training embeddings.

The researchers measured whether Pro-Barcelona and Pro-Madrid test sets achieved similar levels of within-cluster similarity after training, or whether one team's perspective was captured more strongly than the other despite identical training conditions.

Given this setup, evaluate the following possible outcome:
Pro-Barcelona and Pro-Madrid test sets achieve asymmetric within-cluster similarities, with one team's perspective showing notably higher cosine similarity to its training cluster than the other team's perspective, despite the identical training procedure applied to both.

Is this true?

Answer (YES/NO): YES